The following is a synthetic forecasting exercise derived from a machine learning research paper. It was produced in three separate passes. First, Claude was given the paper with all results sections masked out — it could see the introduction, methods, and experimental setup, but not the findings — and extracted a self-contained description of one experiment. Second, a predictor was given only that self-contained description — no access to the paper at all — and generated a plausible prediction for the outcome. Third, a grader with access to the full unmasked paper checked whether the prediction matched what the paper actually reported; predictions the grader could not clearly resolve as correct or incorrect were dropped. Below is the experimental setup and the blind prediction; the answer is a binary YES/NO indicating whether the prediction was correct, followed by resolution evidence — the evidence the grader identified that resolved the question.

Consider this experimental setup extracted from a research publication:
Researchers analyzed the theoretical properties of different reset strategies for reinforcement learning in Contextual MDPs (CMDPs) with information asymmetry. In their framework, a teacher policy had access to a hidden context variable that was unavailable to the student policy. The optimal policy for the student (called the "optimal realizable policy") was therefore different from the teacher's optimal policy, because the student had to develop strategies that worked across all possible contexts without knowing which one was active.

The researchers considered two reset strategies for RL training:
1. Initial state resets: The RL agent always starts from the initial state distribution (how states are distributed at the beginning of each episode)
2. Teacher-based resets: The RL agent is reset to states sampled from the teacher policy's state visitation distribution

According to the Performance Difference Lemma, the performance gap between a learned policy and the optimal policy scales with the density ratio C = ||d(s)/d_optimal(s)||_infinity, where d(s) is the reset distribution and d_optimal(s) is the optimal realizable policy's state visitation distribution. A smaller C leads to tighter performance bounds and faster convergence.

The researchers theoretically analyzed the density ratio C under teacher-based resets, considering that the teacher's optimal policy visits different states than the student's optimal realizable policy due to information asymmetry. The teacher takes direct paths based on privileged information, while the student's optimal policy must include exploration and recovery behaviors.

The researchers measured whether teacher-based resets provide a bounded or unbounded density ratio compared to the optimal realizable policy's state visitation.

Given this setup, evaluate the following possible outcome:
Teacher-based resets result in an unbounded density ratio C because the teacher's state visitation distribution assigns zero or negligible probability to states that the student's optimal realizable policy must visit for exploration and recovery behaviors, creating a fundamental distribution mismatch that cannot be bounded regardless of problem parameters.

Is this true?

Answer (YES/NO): YES